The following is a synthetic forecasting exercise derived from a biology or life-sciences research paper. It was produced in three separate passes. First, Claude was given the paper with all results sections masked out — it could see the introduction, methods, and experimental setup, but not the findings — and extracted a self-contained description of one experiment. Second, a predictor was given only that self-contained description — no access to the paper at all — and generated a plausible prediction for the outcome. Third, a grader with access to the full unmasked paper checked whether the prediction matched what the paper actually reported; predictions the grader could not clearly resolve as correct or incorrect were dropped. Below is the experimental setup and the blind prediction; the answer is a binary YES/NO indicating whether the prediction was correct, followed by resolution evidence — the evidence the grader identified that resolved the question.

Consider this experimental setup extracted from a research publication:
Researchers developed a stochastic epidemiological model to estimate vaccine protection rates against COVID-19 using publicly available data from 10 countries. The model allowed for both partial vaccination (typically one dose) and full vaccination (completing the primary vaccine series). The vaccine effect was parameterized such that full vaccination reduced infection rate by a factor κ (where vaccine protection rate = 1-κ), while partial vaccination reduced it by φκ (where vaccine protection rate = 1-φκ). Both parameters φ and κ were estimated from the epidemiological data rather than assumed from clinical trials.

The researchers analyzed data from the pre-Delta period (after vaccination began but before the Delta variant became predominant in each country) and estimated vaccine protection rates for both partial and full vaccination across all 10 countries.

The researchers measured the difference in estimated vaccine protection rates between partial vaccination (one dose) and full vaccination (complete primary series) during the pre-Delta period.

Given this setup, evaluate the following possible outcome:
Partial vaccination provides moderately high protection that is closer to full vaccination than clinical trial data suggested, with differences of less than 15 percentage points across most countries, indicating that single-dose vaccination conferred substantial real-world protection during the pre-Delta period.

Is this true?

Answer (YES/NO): NO